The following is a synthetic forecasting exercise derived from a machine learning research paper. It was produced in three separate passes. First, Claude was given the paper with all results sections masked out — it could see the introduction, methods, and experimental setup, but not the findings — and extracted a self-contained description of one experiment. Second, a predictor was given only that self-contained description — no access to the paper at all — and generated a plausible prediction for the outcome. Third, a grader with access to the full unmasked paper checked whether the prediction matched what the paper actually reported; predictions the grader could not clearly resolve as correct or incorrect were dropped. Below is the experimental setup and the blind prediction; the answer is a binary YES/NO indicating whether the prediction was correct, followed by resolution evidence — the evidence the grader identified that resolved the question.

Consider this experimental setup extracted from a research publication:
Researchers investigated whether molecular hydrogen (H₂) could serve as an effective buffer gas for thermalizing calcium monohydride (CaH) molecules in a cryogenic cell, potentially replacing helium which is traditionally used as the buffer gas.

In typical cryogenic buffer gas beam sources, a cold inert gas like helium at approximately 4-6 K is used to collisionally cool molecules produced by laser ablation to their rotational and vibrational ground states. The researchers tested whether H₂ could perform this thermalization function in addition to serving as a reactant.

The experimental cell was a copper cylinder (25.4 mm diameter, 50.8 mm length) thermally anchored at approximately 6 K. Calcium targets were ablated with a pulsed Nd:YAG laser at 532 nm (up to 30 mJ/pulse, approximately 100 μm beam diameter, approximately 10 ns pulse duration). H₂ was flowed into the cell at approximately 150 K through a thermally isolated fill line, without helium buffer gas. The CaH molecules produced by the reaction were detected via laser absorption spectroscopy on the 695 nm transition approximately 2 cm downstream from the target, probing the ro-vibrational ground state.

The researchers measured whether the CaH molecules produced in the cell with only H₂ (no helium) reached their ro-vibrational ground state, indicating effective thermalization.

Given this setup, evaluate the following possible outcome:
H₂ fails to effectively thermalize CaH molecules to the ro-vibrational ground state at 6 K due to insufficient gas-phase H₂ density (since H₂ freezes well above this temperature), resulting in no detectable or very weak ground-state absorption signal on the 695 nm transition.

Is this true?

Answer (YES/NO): NO